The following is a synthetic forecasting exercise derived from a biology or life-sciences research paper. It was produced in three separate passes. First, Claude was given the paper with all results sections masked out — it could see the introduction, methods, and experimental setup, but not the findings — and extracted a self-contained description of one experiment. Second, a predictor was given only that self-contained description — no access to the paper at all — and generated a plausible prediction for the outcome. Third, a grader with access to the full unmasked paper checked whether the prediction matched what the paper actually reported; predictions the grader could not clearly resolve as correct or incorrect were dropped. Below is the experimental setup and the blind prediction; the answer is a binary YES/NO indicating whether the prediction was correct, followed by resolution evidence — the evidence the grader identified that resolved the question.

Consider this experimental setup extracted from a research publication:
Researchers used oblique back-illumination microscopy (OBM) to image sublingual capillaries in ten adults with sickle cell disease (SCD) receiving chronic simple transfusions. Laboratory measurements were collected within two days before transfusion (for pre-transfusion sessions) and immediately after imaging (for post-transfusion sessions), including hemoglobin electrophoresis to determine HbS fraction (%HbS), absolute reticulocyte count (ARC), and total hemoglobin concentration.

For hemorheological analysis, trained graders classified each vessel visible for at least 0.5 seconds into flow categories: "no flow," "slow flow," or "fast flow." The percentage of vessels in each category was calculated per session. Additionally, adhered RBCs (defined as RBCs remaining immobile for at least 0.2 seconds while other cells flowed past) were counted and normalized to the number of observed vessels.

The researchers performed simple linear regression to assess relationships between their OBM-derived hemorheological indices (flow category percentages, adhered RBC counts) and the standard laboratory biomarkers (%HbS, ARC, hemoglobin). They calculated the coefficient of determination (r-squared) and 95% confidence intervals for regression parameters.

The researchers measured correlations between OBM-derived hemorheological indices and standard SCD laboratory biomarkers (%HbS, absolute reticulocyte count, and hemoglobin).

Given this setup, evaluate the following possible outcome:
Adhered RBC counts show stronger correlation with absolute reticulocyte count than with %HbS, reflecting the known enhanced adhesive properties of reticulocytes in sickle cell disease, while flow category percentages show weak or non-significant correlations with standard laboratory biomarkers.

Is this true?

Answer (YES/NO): NO